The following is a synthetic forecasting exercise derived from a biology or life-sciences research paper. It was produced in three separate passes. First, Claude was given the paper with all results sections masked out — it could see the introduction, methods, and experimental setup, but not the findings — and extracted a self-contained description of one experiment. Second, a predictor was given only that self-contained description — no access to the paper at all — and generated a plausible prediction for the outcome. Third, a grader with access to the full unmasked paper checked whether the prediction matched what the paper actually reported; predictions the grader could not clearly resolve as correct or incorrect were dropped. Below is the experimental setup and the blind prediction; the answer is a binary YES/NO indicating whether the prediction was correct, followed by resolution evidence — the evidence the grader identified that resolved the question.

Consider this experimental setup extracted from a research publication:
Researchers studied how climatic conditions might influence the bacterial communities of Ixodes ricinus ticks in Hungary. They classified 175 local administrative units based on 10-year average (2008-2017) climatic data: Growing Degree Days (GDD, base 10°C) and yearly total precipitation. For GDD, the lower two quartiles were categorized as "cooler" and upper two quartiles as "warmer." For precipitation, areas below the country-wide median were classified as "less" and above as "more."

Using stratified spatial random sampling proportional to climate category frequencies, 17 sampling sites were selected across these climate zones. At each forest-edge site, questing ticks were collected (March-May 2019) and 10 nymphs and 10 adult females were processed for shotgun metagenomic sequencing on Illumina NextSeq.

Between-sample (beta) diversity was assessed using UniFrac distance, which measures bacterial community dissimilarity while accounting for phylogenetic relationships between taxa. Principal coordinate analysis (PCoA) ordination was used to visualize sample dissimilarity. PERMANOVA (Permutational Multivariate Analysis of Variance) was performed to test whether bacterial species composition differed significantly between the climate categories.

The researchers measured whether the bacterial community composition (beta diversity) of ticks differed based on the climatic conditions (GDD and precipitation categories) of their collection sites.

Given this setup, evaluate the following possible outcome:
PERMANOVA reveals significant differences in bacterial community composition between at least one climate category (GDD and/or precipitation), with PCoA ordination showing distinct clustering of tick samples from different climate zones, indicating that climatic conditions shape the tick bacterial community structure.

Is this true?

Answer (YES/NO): NO